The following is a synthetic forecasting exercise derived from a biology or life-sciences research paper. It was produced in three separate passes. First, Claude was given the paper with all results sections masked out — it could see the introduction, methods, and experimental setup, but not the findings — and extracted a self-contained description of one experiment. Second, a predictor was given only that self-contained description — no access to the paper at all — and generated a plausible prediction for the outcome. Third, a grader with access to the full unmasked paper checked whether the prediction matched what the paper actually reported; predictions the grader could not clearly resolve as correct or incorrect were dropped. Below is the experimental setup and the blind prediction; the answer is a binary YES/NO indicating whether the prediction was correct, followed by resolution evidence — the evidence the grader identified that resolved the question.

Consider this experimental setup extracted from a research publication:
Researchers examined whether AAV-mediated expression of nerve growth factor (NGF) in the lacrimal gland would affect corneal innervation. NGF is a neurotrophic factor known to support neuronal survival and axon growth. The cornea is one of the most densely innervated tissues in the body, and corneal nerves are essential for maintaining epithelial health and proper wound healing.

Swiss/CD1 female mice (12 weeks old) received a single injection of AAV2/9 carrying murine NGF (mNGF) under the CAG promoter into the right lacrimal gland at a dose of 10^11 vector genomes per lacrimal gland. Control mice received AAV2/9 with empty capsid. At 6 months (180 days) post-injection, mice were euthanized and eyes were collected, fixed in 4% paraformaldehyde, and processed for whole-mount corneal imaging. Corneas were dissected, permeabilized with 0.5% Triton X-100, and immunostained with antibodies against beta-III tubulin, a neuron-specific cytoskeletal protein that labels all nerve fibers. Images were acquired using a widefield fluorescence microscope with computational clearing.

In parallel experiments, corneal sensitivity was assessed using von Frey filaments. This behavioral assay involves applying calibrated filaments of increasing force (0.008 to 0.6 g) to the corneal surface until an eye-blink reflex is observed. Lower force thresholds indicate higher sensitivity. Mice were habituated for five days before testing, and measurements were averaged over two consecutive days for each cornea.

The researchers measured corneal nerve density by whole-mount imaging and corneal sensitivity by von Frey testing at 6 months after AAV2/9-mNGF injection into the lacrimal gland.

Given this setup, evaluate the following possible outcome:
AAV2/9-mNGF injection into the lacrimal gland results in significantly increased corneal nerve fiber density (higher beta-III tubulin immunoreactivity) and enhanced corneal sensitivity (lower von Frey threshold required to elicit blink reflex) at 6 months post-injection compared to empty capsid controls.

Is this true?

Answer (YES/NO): NO